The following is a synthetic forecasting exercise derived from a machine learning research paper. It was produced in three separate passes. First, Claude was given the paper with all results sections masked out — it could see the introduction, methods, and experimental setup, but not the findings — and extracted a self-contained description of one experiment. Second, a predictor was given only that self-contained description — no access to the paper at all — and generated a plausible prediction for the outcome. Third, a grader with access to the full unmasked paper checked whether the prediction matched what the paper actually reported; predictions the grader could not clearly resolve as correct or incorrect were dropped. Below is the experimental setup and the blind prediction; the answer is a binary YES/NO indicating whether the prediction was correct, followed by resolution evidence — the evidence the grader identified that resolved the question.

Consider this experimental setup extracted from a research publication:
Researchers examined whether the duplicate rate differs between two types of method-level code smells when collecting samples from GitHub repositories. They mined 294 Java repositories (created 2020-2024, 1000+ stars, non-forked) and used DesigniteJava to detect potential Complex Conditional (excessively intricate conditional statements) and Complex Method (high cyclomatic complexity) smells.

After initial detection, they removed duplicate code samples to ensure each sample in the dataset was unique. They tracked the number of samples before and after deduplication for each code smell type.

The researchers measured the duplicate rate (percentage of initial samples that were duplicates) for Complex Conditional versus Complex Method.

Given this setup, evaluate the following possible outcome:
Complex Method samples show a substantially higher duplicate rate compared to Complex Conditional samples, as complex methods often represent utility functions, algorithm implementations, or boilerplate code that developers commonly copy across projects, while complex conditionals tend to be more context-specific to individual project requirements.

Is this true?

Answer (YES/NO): NO